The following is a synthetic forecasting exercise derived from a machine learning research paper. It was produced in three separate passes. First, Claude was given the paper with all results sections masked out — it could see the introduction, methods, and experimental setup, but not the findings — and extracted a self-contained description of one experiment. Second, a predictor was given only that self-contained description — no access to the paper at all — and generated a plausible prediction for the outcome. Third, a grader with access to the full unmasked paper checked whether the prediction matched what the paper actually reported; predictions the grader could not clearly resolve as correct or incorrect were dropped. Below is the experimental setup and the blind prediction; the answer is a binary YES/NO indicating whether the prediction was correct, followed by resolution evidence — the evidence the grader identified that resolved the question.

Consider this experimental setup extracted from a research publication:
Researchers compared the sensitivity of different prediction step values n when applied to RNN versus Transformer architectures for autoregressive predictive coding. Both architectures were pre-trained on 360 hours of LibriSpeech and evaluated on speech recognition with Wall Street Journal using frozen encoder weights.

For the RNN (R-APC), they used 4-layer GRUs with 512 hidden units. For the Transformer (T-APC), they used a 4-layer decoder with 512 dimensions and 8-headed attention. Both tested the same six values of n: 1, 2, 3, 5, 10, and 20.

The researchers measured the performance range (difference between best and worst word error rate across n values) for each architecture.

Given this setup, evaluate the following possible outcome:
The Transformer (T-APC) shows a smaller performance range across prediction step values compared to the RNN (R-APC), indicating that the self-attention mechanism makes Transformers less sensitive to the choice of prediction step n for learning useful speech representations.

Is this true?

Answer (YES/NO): NO